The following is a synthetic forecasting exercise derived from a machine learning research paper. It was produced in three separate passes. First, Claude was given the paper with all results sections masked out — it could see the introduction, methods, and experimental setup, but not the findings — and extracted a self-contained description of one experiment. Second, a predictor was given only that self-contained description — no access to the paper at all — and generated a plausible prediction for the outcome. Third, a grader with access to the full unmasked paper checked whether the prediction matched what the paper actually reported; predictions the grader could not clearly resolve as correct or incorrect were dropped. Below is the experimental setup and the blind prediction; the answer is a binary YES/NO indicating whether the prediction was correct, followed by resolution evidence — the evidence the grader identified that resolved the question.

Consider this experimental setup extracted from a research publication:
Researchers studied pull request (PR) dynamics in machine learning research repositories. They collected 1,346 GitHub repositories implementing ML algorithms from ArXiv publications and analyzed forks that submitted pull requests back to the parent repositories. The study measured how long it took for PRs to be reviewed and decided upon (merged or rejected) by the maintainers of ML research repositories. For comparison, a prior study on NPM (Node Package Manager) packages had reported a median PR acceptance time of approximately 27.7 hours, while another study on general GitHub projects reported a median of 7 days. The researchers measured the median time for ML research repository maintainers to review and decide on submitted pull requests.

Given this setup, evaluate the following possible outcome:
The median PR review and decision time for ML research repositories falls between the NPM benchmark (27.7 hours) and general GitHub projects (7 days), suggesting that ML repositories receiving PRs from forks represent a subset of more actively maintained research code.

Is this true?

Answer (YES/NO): NO